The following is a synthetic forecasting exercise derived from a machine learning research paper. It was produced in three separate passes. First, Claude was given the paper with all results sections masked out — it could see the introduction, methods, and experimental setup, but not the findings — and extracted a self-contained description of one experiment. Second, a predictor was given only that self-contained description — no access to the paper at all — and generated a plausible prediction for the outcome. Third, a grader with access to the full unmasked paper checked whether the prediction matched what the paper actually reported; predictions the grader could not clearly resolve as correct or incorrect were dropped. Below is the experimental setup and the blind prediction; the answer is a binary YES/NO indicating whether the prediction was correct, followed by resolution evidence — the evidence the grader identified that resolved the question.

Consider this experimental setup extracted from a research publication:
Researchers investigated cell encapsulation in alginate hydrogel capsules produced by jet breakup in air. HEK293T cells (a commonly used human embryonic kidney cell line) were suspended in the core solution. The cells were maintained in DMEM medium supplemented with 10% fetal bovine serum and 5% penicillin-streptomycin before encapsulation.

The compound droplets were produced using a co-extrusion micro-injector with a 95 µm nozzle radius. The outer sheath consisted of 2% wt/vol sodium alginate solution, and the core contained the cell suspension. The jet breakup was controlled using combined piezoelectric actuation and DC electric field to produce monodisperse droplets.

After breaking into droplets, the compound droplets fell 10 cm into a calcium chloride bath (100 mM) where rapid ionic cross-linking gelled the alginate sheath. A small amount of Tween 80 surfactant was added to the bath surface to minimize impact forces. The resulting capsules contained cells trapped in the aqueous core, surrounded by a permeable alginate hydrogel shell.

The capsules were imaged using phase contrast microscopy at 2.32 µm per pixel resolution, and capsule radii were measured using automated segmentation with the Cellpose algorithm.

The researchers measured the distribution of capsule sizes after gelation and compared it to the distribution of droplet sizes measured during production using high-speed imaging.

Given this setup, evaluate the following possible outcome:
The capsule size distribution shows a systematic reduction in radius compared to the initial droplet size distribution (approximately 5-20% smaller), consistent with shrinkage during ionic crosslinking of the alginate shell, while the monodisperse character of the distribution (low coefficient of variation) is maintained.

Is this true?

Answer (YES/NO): YES